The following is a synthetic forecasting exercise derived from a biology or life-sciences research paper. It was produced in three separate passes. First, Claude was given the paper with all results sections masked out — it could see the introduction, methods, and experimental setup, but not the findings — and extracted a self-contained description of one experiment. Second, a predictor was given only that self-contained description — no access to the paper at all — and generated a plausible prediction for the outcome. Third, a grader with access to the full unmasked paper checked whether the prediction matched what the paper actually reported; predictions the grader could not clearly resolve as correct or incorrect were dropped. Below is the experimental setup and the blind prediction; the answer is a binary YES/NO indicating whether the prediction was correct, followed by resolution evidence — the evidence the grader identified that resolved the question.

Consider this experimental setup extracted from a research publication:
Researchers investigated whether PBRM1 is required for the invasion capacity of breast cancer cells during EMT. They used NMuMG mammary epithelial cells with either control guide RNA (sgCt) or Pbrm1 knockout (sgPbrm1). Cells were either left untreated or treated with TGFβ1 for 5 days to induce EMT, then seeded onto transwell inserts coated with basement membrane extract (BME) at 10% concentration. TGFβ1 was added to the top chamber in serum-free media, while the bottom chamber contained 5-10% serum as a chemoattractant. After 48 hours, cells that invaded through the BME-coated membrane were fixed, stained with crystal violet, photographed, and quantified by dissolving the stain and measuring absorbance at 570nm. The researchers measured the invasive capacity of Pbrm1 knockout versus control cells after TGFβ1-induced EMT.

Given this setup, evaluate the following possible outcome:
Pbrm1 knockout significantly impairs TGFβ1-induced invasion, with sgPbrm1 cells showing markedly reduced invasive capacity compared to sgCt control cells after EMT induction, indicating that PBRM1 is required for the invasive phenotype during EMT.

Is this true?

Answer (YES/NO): YES